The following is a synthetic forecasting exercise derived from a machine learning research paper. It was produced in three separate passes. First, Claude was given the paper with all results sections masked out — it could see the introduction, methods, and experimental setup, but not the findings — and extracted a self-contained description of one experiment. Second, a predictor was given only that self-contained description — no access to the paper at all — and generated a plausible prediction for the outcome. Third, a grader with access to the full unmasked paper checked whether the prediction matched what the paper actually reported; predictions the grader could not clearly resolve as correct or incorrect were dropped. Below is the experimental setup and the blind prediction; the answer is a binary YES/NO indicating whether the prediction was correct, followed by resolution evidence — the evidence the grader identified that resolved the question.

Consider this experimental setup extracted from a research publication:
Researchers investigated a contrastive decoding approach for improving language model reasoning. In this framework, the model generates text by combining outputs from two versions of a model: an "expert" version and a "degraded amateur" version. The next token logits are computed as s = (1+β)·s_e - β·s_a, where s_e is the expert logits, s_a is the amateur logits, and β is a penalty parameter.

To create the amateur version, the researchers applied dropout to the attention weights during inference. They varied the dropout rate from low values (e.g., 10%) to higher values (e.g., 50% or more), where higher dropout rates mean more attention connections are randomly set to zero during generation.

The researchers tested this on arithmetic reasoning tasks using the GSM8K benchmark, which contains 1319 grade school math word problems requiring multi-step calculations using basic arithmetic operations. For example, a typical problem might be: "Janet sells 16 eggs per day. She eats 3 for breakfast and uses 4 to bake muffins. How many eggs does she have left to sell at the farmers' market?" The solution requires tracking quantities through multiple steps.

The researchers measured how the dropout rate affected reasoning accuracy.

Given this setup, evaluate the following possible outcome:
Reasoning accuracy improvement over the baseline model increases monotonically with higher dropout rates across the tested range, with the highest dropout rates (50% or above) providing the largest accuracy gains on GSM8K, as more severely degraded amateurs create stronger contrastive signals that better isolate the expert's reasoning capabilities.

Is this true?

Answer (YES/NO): NO